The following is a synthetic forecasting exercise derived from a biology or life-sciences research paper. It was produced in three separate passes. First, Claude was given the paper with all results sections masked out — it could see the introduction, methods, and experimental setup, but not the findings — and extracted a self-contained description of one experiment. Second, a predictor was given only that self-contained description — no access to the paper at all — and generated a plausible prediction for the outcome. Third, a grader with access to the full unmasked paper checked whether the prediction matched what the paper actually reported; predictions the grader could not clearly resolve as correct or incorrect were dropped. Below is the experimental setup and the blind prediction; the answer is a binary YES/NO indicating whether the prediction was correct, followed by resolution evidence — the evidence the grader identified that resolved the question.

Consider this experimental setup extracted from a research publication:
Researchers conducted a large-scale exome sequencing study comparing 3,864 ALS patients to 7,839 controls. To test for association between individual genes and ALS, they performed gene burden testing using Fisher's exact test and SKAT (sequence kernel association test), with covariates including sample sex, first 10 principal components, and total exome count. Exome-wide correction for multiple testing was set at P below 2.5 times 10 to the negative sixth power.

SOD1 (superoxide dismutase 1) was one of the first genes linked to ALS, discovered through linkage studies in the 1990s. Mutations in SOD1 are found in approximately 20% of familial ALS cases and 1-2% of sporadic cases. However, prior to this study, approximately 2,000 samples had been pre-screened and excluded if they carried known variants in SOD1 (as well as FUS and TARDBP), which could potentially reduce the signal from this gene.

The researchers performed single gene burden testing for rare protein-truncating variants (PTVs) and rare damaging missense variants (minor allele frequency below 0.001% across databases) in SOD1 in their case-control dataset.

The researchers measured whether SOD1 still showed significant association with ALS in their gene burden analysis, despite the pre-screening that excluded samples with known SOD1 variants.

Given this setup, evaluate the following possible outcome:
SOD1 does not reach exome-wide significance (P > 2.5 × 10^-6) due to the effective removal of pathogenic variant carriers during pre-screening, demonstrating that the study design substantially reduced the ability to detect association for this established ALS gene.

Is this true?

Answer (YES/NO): NO